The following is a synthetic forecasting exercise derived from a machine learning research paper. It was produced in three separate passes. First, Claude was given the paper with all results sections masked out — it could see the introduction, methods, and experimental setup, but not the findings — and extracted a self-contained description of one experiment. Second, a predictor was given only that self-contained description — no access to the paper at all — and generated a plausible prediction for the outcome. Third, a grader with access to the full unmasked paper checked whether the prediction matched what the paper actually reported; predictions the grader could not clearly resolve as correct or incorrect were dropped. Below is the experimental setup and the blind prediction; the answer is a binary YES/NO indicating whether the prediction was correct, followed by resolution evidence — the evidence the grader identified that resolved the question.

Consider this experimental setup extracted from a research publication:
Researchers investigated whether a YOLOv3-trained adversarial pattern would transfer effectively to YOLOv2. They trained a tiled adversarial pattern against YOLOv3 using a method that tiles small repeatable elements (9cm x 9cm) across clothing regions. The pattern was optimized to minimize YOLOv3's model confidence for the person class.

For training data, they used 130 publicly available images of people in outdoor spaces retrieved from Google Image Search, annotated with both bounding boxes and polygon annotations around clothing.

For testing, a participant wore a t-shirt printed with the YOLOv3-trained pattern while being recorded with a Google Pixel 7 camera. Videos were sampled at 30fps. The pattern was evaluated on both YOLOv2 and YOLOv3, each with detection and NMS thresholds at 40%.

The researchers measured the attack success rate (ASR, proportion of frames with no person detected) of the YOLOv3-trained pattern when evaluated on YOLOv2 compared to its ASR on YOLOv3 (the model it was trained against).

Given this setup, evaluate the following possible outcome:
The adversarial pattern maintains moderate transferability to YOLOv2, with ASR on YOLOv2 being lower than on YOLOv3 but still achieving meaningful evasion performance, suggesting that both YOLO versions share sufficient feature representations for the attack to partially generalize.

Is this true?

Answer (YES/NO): YES